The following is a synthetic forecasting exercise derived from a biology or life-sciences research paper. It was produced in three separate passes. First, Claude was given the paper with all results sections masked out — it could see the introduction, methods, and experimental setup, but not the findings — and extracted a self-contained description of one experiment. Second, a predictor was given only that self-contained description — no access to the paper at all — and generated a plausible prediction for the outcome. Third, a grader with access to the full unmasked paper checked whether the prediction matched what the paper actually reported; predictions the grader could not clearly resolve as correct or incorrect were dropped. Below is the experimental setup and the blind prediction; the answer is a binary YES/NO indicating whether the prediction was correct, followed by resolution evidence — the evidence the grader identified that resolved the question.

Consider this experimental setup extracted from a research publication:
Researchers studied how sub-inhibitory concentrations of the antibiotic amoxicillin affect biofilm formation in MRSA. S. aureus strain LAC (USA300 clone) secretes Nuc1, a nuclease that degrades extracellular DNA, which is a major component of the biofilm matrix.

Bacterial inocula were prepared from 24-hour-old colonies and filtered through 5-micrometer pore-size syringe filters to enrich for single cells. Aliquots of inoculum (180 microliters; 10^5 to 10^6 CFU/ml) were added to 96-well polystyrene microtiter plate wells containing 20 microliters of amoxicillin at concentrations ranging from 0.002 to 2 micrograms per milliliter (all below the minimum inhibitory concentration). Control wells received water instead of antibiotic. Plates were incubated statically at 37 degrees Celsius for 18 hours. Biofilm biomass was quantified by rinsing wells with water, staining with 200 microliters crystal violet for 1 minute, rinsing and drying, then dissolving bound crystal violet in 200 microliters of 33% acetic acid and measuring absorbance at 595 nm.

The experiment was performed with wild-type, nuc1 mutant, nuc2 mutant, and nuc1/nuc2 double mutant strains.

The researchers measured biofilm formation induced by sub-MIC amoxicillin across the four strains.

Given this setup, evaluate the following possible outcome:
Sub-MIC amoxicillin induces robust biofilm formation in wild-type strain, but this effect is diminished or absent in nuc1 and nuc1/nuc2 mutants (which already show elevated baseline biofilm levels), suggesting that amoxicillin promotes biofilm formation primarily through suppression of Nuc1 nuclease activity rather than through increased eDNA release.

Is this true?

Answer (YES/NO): NO